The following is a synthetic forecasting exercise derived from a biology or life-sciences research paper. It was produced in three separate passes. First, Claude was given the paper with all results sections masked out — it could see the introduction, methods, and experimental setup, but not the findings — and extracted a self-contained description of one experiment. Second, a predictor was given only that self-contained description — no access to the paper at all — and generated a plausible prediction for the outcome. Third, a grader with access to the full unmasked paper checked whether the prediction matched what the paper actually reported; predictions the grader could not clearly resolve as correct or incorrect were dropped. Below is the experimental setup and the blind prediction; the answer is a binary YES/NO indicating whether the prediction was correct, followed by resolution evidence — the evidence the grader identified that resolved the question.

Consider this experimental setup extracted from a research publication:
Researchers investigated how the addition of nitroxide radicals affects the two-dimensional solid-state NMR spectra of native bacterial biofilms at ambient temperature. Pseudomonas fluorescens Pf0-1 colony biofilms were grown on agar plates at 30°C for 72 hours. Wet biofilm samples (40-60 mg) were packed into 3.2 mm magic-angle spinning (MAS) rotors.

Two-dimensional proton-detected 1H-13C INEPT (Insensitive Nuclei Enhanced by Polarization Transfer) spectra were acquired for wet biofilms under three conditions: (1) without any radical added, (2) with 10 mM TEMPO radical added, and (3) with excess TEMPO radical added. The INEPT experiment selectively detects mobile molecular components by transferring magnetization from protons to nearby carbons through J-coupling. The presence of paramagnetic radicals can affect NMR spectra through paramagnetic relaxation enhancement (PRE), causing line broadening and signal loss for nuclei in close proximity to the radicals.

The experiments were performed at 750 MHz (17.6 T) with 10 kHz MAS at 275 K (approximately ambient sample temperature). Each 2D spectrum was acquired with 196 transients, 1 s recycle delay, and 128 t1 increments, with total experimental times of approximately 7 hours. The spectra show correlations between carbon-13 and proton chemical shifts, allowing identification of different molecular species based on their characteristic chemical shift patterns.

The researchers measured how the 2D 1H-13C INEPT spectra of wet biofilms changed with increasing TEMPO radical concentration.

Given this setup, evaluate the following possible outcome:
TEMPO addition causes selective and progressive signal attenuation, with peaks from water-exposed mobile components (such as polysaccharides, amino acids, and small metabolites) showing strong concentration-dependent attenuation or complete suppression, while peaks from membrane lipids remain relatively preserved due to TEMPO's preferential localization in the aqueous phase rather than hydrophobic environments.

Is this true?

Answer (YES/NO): NO